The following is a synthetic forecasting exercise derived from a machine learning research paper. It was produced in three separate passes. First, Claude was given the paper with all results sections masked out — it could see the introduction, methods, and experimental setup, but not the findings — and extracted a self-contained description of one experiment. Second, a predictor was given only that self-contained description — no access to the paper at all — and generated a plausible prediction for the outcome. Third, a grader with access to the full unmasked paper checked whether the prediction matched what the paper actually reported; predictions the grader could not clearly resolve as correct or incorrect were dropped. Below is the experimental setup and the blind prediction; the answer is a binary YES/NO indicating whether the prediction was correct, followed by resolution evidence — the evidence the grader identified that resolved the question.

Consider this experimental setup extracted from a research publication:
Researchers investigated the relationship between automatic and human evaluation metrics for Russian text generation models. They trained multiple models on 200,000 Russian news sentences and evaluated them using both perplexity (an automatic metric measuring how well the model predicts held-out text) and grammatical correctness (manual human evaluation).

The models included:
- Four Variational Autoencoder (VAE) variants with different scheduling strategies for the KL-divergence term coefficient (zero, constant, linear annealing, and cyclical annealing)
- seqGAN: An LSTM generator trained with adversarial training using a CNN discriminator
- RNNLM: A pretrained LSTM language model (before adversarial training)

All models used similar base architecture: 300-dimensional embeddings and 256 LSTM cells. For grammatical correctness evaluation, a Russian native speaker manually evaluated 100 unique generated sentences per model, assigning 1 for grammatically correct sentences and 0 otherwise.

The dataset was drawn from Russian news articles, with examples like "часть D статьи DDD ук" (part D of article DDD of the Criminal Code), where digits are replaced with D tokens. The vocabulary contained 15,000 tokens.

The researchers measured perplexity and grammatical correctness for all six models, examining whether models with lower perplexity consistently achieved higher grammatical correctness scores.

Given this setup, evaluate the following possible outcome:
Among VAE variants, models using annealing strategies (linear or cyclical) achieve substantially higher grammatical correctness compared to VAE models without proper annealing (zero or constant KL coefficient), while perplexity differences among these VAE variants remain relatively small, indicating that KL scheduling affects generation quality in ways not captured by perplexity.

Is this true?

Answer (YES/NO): NO